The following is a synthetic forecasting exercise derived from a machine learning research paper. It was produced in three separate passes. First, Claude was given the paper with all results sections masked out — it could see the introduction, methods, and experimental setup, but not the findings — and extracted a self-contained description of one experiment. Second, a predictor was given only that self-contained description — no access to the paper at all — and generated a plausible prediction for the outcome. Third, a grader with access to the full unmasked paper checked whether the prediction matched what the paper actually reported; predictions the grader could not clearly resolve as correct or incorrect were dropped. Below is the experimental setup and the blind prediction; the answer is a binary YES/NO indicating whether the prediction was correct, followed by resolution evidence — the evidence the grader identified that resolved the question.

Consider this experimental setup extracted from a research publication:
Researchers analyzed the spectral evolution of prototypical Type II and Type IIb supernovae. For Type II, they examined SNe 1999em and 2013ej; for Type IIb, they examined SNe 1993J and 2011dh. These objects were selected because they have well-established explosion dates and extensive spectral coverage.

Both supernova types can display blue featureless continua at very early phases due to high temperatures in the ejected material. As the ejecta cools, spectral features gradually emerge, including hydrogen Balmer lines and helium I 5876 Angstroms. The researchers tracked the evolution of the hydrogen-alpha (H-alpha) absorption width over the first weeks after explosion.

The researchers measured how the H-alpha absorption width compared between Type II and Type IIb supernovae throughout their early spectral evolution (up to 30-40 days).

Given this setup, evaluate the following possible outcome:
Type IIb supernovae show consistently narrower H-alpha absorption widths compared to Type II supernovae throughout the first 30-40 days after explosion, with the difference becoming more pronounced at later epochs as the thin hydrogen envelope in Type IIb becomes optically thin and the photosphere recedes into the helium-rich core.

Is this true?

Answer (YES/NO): NO